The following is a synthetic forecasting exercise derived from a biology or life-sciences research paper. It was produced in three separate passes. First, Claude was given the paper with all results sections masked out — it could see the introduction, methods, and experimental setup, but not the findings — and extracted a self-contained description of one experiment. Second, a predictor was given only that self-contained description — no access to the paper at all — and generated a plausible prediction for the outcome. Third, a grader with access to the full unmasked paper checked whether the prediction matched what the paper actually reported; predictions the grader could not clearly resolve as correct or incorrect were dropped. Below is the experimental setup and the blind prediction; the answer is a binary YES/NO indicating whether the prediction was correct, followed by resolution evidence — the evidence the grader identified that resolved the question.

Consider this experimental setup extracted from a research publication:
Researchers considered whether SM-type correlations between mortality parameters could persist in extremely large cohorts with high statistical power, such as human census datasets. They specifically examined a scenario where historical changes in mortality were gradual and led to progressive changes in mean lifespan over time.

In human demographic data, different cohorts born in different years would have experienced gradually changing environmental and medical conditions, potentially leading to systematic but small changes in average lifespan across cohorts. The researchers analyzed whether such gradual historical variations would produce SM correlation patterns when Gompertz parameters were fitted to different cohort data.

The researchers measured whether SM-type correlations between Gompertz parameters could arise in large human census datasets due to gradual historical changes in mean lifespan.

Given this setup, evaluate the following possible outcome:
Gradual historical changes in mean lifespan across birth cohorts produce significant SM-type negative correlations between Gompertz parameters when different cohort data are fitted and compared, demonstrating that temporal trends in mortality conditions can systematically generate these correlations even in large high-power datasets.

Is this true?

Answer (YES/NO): YES